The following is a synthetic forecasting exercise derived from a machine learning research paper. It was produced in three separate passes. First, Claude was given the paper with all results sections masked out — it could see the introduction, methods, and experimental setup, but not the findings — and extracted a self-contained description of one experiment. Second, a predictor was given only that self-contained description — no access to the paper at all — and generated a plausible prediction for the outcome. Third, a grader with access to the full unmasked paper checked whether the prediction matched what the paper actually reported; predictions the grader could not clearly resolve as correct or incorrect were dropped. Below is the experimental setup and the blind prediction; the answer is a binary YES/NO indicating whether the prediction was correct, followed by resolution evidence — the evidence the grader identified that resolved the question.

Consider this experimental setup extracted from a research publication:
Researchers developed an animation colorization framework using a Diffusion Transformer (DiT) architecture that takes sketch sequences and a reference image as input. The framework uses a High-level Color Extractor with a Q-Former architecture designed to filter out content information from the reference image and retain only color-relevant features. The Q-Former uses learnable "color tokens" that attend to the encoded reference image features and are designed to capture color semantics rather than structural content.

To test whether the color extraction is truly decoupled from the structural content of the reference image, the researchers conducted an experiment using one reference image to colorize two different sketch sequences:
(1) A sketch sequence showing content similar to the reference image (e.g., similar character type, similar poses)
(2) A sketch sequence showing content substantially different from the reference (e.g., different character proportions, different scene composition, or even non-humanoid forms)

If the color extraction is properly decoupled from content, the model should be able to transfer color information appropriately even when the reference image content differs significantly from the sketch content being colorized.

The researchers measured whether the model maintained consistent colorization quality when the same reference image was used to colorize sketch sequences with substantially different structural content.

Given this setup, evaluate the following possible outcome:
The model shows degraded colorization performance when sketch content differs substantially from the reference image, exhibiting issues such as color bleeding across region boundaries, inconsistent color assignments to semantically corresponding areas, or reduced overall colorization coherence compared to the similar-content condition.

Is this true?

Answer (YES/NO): NO